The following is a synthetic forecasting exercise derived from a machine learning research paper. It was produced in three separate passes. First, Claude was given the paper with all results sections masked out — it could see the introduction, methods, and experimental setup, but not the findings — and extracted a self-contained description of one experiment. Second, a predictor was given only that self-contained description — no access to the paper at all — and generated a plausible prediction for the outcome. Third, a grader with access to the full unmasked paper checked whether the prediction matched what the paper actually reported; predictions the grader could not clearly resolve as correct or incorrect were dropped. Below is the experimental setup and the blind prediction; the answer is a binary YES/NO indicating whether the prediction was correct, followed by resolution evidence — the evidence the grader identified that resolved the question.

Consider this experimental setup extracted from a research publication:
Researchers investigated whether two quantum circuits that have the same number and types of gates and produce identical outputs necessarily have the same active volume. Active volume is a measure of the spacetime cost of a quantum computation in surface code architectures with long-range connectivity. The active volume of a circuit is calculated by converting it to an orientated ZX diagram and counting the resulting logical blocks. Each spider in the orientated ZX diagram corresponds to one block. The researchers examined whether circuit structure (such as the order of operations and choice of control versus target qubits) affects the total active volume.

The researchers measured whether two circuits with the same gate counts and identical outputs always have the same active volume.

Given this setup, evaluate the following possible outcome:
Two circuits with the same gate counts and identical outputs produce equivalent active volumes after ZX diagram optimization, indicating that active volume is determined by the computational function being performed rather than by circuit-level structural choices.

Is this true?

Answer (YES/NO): NO